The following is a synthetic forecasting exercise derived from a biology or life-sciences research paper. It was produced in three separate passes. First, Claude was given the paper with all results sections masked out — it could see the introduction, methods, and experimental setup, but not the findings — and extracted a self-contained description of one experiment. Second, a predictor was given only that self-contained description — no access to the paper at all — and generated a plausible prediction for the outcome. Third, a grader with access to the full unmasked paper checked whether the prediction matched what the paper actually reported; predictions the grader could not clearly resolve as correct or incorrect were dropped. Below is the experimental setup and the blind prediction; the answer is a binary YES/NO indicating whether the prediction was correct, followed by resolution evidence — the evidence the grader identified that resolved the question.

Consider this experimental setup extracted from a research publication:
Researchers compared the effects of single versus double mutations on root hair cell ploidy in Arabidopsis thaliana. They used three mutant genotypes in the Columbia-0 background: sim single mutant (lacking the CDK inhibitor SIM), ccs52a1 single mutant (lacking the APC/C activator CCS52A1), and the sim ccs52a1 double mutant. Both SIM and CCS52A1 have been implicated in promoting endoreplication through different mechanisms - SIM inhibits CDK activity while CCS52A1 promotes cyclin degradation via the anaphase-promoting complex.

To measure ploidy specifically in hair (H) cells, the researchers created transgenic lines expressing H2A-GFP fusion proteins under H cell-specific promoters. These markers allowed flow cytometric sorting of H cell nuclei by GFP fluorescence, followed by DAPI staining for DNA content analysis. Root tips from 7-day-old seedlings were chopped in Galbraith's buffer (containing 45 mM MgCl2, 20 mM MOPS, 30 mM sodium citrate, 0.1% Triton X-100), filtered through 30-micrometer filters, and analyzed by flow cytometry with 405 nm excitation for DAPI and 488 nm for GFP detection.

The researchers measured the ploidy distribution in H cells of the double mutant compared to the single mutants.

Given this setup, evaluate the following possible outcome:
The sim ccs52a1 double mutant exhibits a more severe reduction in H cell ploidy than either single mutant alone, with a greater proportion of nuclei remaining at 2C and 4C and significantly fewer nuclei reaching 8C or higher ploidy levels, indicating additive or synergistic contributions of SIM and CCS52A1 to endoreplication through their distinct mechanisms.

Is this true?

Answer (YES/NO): NO